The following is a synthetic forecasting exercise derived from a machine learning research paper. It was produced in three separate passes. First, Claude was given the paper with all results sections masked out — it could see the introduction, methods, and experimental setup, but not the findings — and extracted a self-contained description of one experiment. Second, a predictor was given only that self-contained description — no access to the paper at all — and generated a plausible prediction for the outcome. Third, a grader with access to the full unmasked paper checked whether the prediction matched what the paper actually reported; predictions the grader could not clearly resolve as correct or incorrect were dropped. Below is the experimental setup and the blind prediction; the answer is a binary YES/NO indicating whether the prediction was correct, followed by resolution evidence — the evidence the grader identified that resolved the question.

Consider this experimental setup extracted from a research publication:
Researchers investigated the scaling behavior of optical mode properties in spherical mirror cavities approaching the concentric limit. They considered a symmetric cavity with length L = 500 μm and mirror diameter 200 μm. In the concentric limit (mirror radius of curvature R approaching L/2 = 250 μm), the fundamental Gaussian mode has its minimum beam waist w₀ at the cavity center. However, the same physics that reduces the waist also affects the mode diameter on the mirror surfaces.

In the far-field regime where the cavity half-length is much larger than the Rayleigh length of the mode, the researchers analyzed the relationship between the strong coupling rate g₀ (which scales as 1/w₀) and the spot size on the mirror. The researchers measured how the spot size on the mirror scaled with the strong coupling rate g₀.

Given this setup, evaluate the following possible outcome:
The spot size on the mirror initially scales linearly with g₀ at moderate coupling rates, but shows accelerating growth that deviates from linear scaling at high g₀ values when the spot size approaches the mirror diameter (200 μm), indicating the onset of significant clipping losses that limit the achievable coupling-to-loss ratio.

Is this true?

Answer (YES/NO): NO